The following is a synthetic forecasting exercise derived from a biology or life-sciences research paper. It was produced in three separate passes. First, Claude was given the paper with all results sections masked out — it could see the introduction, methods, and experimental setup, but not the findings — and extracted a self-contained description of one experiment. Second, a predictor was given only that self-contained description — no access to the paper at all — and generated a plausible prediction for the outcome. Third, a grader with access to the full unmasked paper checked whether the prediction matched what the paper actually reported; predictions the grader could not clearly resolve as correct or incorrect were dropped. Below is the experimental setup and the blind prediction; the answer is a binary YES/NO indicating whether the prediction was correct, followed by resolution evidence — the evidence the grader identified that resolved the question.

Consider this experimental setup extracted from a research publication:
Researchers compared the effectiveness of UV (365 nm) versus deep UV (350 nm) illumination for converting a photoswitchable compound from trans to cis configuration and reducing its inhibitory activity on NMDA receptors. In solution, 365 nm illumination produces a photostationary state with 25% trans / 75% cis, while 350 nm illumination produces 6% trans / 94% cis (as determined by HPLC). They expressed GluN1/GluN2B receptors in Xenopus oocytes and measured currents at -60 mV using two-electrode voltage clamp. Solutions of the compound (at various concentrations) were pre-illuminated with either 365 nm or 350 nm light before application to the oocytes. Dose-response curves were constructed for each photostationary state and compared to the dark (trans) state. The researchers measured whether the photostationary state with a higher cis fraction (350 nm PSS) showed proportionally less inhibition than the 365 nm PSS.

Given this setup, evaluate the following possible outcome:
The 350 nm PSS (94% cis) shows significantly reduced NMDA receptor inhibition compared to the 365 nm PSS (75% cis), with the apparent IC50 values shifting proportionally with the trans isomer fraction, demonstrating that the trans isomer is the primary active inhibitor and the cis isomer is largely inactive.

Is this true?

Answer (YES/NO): YES